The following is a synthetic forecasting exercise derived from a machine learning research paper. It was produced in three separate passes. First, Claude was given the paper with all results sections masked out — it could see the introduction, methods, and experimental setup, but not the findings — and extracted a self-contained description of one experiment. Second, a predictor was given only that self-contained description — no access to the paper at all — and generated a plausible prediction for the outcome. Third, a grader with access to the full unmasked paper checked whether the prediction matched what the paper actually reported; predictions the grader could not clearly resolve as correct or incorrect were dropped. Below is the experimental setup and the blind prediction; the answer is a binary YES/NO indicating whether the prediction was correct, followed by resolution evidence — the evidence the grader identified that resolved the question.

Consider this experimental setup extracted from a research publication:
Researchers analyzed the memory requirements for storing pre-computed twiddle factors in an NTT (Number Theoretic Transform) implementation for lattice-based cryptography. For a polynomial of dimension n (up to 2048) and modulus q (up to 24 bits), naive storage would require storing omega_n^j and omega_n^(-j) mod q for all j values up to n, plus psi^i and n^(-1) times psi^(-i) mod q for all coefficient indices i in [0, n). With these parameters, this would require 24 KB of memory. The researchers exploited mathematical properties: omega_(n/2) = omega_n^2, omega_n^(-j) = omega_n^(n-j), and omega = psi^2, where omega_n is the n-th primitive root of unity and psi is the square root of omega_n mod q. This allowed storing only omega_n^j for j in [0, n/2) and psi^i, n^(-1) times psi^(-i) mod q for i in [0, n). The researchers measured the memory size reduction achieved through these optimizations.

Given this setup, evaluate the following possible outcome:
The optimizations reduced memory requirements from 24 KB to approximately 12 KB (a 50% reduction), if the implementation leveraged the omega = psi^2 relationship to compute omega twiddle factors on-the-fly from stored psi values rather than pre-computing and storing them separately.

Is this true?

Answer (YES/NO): NO